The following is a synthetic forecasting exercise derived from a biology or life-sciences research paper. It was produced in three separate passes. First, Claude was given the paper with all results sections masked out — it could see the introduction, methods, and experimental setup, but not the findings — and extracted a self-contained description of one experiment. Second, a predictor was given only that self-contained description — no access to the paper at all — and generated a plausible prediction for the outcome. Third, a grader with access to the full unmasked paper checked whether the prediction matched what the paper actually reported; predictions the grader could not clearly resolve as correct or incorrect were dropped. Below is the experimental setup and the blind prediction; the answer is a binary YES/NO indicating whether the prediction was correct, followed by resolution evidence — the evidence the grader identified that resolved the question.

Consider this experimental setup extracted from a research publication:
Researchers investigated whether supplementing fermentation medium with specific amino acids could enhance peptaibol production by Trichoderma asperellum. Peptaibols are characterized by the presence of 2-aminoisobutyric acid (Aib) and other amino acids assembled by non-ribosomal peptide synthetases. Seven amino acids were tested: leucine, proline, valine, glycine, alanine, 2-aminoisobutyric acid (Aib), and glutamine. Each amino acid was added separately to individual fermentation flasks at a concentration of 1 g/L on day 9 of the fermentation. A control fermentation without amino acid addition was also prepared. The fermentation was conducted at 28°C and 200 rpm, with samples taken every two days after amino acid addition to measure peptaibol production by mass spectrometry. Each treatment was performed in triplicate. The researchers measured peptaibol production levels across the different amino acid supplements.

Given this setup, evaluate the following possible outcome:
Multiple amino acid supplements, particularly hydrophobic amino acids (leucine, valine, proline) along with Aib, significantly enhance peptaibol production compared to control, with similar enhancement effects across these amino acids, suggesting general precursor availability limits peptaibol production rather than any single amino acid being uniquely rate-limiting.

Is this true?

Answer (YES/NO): NO